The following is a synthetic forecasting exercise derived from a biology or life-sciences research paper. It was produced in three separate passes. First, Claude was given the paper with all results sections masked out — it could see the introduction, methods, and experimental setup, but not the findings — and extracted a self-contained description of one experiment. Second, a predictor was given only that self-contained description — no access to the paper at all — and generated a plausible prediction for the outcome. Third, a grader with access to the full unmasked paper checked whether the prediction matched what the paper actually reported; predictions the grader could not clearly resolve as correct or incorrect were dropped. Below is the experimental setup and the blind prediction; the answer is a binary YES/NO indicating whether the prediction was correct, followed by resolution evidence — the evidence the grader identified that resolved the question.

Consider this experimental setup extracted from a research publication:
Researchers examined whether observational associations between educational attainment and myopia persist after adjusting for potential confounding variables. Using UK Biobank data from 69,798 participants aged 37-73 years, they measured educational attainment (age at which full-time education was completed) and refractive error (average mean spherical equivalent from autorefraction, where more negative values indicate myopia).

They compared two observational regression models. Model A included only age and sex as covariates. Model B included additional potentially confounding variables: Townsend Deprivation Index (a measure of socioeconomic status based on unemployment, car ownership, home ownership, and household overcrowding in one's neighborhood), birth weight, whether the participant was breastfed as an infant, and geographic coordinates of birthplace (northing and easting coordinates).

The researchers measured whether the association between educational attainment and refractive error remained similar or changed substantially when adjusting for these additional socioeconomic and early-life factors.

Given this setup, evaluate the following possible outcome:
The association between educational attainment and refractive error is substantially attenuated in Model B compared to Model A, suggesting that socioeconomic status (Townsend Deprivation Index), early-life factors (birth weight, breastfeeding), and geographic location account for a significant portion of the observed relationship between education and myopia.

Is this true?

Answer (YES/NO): NO